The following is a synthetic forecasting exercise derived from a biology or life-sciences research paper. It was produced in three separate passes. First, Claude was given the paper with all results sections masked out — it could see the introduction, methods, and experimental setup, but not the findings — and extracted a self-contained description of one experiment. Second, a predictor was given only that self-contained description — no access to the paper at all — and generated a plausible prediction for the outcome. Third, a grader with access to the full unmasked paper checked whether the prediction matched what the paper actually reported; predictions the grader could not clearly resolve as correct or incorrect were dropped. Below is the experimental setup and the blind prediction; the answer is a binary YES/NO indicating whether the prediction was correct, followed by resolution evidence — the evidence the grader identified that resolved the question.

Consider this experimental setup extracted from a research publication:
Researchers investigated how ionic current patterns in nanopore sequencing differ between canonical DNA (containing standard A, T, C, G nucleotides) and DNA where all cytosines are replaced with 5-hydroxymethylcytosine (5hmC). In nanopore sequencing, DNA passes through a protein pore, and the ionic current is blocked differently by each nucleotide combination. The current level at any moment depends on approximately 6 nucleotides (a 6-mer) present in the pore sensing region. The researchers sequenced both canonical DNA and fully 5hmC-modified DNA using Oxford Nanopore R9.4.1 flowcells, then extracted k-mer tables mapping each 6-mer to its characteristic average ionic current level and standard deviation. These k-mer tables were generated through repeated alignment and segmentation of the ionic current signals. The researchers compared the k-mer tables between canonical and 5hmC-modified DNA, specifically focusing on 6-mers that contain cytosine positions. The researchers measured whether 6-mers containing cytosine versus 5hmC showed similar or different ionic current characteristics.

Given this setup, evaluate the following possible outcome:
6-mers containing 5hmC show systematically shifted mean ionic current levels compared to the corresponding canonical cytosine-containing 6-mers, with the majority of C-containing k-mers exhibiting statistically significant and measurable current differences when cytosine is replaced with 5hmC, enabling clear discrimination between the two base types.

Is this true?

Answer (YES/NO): YES